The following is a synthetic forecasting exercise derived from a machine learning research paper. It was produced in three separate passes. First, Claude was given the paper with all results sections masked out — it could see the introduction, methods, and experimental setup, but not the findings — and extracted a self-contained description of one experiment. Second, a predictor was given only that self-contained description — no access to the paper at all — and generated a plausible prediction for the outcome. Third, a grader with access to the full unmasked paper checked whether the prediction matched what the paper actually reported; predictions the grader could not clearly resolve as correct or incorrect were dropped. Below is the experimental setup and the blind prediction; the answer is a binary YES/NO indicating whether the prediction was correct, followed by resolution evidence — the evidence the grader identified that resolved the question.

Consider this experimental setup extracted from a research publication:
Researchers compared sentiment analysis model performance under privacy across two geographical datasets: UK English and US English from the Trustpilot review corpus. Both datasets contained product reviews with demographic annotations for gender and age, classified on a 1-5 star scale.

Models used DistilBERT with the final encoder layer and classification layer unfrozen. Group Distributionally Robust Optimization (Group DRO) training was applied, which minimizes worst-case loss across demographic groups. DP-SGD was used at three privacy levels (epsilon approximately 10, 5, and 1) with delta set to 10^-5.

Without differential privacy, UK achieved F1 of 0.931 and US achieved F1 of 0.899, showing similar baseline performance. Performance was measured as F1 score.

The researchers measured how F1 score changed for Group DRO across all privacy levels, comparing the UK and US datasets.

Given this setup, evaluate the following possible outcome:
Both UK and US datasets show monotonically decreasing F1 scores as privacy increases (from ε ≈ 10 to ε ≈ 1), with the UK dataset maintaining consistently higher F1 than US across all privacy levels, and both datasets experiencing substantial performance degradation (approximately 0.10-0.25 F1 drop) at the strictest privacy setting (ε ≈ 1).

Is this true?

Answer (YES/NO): NO